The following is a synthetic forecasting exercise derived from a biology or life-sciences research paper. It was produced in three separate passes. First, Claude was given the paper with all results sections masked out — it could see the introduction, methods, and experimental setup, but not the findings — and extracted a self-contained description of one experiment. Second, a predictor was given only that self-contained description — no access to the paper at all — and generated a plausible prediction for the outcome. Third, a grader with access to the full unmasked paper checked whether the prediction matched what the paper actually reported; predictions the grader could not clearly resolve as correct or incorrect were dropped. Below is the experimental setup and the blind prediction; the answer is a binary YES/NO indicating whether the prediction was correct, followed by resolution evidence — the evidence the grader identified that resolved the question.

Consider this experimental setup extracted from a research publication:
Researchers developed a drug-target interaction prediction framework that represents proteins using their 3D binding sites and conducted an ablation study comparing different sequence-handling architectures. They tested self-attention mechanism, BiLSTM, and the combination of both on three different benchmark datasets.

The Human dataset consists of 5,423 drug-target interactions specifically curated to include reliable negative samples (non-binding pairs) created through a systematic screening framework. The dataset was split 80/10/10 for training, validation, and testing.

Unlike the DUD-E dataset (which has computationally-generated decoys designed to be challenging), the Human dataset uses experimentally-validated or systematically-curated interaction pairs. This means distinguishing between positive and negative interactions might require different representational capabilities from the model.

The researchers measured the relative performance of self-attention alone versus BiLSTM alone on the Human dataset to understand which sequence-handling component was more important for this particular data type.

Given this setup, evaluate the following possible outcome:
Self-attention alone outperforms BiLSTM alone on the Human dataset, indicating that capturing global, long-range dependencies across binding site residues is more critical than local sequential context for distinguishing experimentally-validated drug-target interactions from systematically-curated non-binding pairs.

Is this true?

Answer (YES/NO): YES